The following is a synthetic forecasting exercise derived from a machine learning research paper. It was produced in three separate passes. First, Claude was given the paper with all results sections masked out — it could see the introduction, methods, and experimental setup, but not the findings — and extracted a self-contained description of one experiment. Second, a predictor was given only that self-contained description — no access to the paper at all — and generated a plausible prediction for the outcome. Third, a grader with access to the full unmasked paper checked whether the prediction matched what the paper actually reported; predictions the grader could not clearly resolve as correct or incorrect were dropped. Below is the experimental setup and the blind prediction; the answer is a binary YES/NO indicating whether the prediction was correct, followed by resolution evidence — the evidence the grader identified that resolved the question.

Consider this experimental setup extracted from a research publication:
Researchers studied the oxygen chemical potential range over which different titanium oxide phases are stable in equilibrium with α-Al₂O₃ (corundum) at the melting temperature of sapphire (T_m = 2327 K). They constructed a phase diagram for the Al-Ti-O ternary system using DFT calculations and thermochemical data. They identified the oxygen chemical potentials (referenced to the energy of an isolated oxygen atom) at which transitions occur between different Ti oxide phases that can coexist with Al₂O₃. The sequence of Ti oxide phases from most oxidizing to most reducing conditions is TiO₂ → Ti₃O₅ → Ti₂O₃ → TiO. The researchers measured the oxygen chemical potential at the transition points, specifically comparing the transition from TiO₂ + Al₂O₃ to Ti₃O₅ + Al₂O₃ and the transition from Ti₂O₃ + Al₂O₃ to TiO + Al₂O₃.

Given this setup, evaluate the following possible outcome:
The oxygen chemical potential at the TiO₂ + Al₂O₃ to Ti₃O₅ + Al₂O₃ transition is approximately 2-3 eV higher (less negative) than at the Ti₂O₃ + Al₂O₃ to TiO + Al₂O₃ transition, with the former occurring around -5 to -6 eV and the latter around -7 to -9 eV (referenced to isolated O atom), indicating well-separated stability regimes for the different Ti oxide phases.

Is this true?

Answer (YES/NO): NO